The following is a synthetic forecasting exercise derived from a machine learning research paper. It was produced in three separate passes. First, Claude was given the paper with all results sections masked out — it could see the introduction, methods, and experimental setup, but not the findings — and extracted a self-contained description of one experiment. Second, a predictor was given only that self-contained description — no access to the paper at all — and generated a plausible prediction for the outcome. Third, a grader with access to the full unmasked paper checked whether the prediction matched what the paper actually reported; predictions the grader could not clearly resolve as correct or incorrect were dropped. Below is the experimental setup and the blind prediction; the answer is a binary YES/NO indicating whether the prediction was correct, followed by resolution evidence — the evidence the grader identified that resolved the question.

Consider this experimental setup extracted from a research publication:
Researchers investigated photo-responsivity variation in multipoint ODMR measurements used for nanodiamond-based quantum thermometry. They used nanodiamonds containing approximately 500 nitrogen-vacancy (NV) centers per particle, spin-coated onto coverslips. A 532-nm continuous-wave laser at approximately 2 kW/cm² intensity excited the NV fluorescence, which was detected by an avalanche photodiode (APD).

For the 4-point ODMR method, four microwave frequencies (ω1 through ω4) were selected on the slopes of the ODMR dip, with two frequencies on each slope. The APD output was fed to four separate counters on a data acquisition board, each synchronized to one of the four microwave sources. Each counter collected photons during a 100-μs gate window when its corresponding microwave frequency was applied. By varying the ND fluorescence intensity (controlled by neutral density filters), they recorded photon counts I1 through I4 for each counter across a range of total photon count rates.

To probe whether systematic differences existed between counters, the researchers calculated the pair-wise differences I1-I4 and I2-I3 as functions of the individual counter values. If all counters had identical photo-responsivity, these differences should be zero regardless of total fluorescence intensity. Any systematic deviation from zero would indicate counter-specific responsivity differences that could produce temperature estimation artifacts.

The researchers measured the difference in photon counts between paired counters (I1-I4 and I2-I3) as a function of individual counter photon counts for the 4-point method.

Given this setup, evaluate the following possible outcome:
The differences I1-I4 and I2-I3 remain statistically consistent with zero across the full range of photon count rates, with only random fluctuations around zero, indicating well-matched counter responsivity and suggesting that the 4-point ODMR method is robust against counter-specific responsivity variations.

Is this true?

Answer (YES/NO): NO